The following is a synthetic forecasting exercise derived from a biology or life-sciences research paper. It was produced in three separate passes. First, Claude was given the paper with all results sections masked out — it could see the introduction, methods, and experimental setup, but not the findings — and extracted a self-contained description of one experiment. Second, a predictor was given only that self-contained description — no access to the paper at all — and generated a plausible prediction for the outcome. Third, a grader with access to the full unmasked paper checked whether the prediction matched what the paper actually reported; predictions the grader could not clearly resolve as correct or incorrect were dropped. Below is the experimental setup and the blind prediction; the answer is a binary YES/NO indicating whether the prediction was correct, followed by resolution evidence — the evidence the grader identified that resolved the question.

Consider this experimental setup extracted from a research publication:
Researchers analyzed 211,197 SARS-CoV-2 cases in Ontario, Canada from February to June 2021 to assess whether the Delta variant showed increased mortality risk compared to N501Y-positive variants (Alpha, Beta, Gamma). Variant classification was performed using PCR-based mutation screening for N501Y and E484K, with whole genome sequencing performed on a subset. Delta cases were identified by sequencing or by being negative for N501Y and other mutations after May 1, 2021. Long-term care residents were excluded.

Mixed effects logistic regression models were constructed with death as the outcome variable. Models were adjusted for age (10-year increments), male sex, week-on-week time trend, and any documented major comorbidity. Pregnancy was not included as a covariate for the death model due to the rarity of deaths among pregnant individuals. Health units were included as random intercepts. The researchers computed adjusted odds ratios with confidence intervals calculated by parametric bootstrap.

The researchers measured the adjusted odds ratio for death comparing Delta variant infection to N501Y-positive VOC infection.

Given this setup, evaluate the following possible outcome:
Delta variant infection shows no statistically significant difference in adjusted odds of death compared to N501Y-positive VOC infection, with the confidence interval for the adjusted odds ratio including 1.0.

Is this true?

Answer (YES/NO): NO